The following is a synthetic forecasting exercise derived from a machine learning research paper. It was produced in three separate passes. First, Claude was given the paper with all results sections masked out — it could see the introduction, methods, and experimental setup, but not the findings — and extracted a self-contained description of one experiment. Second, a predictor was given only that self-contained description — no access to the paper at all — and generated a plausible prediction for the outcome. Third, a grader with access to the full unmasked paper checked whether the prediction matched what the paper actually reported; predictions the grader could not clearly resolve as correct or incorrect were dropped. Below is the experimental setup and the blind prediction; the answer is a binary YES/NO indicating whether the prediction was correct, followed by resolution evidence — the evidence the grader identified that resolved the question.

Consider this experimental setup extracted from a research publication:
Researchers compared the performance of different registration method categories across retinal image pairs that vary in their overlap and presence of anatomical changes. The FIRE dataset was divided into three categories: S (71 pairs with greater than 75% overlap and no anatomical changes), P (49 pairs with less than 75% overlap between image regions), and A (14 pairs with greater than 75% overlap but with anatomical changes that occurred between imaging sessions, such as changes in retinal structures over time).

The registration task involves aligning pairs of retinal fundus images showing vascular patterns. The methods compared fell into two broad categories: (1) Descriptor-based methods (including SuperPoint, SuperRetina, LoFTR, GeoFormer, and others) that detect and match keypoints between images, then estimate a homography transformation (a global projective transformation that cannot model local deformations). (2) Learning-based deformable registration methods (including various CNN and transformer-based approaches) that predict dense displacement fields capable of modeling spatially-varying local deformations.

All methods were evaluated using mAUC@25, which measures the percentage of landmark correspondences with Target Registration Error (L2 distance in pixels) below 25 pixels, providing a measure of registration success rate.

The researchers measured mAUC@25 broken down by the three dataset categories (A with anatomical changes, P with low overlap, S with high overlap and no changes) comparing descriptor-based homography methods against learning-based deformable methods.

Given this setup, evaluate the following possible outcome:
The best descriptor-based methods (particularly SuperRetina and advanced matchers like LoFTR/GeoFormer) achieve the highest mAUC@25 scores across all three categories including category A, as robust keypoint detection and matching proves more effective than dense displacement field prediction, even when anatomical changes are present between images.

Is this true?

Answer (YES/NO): NO